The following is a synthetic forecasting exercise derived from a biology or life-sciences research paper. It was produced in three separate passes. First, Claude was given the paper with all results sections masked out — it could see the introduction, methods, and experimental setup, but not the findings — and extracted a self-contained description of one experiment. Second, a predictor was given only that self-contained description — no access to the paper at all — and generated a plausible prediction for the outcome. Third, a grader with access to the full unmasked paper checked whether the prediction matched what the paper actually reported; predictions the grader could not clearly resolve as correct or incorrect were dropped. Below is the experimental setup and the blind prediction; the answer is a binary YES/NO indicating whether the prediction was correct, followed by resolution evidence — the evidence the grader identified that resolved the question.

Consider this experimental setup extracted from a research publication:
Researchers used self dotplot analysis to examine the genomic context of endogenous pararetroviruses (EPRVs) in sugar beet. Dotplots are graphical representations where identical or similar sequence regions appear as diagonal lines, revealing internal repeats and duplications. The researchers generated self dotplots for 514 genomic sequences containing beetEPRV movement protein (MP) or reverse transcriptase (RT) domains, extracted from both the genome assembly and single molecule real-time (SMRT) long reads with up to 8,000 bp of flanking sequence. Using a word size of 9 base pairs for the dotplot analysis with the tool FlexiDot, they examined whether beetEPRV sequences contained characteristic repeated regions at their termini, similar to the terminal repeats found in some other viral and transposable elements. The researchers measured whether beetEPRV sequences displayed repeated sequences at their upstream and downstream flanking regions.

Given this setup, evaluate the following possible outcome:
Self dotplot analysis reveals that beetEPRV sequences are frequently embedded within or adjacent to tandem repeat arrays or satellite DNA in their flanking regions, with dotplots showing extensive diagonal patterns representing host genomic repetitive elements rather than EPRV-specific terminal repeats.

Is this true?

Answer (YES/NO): NO